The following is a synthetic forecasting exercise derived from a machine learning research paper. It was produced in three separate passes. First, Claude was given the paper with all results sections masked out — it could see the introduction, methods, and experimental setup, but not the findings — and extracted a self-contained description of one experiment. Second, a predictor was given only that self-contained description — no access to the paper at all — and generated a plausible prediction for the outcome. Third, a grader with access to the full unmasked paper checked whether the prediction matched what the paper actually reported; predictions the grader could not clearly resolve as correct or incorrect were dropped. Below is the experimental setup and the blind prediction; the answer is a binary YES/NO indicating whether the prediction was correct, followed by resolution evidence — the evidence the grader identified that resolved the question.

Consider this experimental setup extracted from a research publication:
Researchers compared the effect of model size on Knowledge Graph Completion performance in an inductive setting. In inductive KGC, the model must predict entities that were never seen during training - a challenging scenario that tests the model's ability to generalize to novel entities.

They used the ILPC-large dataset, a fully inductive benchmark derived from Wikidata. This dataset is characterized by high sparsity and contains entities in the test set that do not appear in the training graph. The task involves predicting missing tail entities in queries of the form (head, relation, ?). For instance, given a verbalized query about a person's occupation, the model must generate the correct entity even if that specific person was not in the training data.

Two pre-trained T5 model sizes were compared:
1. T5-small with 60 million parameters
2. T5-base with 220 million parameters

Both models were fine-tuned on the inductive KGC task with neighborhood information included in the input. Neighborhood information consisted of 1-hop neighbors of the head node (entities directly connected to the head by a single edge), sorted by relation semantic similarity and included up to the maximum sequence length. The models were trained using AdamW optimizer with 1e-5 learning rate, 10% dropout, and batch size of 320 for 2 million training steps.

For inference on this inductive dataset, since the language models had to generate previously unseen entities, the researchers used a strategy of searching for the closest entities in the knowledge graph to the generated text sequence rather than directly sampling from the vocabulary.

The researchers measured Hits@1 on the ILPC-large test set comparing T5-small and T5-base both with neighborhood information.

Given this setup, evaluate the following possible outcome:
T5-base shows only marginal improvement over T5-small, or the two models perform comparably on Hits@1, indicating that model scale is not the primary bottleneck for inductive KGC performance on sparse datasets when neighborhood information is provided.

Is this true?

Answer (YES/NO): YES